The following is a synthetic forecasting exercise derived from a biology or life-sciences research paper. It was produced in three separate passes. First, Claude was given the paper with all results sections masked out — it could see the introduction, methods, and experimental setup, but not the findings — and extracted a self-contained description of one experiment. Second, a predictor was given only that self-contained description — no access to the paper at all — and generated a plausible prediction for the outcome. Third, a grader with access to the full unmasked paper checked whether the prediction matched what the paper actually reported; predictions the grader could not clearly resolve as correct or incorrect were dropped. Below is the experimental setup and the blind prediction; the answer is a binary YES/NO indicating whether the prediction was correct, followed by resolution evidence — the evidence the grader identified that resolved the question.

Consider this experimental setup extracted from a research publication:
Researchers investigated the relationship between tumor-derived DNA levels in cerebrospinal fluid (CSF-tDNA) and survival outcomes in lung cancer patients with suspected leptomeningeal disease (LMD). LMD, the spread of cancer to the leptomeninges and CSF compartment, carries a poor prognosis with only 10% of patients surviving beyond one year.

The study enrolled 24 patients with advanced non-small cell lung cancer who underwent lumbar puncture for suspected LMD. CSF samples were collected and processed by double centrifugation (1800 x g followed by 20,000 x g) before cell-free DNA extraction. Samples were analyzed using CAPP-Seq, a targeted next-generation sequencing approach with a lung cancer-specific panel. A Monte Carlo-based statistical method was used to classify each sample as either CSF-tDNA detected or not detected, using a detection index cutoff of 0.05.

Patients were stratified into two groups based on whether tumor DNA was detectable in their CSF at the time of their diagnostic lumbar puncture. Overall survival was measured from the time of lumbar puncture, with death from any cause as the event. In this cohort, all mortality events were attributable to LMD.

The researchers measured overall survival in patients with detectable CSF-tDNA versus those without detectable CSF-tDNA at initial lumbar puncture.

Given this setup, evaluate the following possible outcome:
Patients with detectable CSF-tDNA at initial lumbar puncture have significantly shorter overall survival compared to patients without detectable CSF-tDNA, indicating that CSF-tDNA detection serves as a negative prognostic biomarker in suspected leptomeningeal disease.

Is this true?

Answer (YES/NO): YES